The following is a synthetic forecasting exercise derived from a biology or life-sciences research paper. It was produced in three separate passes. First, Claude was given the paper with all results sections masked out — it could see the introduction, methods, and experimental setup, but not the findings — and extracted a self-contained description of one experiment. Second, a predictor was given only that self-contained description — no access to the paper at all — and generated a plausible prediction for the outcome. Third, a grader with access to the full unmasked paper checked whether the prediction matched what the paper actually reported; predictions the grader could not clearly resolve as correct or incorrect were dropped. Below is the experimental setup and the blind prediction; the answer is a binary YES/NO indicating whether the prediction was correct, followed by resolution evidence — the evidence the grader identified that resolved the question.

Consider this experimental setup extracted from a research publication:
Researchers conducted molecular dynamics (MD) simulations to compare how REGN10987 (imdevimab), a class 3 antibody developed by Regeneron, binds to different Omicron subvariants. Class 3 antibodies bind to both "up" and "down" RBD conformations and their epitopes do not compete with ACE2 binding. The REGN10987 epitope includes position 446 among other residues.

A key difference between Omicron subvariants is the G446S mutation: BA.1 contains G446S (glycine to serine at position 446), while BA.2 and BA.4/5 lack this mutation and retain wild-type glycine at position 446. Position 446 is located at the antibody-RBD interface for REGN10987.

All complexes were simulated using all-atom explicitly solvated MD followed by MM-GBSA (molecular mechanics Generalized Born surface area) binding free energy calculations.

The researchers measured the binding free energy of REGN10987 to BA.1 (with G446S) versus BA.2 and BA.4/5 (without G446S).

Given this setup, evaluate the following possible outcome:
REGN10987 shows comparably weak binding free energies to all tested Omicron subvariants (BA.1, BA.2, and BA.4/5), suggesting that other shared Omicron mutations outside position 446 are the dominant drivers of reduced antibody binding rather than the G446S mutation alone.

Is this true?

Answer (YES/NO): NO